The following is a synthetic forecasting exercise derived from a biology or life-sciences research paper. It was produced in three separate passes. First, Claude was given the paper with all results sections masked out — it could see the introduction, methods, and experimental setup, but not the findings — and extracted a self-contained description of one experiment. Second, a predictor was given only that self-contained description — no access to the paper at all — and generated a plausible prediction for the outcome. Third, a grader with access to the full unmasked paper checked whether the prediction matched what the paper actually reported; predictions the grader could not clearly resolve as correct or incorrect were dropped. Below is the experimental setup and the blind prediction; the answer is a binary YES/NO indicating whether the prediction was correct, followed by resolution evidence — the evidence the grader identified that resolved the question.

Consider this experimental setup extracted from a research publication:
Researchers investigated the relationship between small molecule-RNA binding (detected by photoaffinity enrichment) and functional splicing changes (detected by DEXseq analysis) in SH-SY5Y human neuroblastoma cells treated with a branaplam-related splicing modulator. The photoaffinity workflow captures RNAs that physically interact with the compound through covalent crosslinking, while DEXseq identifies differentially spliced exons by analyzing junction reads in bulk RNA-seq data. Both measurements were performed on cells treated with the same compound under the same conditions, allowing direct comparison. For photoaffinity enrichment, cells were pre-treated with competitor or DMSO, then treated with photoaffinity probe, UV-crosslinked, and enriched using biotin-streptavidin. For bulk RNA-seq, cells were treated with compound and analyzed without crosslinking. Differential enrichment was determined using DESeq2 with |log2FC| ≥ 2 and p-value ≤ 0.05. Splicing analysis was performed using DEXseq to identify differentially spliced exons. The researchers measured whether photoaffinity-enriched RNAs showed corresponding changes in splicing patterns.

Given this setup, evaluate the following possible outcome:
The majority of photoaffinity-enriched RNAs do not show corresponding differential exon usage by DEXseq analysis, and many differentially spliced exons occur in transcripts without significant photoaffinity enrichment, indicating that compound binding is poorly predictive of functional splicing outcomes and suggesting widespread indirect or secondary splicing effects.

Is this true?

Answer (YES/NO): NO